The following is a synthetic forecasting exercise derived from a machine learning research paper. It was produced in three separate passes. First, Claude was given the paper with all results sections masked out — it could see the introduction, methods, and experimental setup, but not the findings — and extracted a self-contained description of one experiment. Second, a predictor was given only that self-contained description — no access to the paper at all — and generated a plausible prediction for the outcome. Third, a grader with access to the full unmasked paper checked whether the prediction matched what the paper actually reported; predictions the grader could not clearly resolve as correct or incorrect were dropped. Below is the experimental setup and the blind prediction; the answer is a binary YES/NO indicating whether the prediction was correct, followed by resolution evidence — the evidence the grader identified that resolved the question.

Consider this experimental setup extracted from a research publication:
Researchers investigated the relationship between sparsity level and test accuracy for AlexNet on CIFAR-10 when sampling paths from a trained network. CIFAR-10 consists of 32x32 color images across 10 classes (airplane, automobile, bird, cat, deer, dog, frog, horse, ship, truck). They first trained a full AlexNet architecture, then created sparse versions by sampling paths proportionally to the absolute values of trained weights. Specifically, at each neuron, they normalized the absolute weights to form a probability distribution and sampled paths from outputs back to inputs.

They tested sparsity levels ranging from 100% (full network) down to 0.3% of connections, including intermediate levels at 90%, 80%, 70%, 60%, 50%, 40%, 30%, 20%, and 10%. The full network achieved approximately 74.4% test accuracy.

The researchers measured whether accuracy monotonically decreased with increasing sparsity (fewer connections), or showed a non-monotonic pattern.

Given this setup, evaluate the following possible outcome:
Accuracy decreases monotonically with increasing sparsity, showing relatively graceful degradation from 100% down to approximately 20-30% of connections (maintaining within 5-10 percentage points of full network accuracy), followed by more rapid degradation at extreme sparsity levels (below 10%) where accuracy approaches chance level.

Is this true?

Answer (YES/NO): NO